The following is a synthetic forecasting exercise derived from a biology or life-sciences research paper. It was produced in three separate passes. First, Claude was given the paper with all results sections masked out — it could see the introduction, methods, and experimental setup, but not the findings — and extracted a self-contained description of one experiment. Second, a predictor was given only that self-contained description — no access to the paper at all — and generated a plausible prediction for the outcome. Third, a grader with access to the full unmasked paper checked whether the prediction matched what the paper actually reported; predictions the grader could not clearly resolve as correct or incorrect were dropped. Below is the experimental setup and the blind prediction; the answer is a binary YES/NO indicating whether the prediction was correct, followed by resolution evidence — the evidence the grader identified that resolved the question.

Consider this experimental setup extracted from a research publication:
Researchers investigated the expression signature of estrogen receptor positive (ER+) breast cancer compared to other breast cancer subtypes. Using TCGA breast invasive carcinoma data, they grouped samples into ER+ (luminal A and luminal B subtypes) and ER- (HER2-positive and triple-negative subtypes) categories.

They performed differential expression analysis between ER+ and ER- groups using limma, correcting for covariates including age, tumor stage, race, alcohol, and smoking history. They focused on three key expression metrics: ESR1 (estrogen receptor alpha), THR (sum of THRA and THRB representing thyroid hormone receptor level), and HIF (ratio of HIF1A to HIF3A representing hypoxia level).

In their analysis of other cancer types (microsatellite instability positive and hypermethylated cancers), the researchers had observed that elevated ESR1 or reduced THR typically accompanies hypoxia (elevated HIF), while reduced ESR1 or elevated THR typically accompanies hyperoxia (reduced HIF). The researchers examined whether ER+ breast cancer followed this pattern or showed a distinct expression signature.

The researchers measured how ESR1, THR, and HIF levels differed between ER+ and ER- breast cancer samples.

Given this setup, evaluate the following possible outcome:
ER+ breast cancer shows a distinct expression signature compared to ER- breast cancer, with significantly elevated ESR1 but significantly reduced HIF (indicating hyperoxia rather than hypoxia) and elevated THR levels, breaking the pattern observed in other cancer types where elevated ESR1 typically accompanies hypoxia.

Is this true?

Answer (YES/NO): NO